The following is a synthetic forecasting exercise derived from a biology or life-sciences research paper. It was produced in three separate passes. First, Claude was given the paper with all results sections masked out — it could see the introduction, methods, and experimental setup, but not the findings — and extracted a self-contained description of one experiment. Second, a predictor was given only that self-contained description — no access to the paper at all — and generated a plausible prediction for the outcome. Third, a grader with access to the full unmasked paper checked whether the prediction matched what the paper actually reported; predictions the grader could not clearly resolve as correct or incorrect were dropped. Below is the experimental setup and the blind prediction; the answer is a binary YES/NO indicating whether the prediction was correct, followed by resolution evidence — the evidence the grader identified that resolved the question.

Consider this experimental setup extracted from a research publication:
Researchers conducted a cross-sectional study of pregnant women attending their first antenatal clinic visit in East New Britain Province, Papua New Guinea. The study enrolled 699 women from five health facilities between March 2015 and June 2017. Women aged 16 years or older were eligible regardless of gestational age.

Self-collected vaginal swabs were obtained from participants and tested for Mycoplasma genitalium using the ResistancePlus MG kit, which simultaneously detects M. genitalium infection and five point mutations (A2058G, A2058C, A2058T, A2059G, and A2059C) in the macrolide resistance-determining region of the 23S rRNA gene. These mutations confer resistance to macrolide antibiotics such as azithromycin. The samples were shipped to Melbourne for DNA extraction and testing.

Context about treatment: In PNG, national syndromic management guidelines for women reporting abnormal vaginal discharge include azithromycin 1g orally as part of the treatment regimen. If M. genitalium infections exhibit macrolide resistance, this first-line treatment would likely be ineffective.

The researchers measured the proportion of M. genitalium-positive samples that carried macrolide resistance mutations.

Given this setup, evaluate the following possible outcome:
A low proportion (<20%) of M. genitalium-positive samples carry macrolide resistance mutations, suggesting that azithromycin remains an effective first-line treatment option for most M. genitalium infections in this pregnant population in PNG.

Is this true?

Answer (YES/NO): YES